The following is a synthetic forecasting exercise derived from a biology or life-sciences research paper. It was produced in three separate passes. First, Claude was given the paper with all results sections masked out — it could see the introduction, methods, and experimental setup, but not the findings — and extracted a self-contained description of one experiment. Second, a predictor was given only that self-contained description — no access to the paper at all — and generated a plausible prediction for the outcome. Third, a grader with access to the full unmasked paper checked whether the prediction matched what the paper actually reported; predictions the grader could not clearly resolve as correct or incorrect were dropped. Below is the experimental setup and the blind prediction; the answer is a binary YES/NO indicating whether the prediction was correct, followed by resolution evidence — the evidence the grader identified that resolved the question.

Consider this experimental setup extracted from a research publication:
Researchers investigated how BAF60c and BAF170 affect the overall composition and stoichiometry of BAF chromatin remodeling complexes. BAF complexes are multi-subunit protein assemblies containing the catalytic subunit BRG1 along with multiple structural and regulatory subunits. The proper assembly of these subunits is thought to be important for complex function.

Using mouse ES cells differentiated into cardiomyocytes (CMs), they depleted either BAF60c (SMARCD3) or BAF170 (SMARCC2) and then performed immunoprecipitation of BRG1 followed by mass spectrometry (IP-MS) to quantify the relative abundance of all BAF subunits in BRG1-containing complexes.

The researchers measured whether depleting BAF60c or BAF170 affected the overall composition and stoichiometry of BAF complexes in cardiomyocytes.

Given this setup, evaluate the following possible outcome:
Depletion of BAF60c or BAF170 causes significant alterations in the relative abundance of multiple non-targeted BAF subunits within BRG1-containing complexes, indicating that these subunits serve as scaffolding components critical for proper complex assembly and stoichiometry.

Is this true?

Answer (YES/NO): YES